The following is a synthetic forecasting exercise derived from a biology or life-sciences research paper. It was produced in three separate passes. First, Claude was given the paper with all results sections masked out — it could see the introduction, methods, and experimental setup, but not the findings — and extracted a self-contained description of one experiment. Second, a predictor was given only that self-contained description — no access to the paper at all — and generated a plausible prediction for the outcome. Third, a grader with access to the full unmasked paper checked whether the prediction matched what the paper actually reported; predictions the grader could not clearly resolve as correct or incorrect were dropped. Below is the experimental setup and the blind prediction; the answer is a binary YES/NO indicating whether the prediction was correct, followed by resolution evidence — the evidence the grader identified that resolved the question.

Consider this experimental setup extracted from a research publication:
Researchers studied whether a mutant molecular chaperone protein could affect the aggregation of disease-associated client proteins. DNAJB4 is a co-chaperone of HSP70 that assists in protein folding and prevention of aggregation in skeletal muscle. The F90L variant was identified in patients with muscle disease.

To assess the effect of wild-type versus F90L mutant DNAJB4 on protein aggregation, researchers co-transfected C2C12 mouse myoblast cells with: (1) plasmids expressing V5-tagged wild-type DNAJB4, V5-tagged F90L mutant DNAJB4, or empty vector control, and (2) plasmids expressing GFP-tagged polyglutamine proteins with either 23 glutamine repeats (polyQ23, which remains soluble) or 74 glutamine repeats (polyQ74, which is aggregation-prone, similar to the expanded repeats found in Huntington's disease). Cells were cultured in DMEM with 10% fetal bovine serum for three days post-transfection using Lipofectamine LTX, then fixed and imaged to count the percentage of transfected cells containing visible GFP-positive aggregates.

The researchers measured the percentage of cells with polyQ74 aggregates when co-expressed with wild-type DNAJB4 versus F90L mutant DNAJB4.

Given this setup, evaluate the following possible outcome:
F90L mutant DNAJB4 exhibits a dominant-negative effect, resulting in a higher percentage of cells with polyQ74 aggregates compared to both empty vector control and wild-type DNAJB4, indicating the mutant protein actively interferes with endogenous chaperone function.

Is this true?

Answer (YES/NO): NO